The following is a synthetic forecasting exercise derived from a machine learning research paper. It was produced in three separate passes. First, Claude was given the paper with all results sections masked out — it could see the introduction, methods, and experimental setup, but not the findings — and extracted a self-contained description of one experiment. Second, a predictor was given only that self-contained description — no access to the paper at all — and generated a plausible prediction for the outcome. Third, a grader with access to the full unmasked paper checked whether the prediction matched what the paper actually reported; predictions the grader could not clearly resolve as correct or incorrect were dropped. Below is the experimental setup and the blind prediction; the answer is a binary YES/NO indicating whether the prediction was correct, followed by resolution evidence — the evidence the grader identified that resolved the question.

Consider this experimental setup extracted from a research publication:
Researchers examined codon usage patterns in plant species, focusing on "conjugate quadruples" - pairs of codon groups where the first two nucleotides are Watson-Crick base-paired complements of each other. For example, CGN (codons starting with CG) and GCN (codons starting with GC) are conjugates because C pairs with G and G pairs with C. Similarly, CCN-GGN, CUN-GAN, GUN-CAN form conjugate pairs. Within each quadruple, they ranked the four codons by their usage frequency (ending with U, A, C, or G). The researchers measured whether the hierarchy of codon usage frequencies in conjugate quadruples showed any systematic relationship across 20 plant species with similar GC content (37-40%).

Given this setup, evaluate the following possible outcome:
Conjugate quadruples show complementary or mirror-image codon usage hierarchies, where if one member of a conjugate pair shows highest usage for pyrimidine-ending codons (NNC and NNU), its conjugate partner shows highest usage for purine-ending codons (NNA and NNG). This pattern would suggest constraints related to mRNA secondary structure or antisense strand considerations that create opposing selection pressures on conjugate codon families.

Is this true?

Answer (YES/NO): YES